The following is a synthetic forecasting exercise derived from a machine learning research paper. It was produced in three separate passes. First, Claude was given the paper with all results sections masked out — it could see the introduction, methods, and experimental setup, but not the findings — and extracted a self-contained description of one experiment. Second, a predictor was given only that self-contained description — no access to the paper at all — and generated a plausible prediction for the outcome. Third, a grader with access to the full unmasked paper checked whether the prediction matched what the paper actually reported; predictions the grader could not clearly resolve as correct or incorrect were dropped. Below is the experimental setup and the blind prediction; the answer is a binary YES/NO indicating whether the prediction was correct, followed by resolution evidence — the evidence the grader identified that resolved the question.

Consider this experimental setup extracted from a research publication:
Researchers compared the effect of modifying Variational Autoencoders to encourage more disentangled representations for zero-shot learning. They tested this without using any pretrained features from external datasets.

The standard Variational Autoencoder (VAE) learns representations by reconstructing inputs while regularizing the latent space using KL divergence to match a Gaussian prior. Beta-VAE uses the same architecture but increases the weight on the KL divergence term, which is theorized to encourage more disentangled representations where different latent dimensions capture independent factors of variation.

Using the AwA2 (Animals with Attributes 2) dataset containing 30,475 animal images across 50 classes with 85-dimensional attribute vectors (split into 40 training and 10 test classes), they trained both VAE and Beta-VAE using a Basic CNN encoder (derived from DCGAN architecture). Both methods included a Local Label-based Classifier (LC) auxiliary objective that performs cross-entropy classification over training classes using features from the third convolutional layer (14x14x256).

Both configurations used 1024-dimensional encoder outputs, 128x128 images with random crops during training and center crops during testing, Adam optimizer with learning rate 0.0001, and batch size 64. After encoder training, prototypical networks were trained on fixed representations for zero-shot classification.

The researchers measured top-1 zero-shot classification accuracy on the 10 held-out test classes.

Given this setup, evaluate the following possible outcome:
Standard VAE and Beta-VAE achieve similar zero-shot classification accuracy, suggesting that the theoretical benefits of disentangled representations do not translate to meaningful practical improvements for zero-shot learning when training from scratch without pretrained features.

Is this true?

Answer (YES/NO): YES